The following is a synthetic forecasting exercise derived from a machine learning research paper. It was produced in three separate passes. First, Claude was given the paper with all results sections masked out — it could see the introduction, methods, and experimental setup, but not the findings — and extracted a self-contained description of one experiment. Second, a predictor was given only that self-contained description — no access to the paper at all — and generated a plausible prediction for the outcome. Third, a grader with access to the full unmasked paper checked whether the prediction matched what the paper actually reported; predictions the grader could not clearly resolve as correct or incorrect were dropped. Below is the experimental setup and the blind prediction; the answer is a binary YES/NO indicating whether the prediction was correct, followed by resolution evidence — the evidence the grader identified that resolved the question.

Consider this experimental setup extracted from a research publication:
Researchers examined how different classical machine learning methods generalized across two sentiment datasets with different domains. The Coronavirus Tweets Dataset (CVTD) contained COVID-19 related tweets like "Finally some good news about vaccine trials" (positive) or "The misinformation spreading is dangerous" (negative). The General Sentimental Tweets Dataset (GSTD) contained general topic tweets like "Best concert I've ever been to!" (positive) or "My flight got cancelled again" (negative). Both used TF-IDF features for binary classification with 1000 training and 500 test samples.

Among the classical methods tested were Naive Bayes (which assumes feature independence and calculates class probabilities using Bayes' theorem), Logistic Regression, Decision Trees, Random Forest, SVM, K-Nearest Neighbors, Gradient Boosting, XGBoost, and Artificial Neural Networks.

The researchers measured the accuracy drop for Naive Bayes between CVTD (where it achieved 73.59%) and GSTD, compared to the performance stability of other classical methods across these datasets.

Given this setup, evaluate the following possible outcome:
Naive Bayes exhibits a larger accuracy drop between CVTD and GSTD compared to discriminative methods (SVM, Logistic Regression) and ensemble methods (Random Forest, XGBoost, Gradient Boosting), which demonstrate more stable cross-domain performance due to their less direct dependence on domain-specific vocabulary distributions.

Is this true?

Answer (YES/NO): YES